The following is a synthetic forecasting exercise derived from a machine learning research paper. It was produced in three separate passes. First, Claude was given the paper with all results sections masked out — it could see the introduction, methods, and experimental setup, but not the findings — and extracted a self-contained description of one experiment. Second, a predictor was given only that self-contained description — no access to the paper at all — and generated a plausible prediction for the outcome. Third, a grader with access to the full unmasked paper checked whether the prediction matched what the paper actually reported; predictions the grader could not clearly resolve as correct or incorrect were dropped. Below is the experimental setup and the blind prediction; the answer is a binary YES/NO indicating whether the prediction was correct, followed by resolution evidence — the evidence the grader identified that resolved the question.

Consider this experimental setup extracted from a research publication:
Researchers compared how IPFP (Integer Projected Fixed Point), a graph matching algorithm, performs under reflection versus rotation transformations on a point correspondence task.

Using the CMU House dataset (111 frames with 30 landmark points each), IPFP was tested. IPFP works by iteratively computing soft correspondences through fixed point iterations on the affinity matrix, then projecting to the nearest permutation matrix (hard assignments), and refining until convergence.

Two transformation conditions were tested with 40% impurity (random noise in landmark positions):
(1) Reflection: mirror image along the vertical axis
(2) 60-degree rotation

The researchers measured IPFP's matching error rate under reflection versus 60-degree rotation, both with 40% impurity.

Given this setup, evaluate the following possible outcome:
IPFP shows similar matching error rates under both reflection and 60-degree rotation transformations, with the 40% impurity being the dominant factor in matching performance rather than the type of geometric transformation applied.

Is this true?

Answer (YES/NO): NO